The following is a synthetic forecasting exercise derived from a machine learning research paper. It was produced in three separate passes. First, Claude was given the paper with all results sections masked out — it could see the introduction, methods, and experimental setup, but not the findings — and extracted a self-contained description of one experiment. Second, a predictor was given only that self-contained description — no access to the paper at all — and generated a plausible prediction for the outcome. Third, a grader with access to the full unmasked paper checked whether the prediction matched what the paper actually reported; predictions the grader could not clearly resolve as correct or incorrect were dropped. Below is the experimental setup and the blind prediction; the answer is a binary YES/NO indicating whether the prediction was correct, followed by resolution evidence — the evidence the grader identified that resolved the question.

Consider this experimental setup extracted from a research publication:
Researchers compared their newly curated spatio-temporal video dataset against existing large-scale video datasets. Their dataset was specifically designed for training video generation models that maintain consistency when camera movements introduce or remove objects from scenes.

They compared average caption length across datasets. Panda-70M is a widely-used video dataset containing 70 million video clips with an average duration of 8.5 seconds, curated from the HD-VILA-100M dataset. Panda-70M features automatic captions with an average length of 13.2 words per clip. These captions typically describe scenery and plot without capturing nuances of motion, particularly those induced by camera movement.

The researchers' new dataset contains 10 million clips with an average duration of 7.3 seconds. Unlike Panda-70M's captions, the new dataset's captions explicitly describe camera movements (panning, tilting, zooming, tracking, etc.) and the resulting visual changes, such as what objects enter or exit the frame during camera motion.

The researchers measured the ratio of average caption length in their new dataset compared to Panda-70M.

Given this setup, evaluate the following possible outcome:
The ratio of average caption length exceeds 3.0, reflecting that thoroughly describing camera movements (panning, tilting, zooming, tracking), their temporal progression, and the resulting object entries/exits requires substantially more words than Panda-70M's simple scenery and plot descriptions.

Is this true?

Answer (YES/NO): YES